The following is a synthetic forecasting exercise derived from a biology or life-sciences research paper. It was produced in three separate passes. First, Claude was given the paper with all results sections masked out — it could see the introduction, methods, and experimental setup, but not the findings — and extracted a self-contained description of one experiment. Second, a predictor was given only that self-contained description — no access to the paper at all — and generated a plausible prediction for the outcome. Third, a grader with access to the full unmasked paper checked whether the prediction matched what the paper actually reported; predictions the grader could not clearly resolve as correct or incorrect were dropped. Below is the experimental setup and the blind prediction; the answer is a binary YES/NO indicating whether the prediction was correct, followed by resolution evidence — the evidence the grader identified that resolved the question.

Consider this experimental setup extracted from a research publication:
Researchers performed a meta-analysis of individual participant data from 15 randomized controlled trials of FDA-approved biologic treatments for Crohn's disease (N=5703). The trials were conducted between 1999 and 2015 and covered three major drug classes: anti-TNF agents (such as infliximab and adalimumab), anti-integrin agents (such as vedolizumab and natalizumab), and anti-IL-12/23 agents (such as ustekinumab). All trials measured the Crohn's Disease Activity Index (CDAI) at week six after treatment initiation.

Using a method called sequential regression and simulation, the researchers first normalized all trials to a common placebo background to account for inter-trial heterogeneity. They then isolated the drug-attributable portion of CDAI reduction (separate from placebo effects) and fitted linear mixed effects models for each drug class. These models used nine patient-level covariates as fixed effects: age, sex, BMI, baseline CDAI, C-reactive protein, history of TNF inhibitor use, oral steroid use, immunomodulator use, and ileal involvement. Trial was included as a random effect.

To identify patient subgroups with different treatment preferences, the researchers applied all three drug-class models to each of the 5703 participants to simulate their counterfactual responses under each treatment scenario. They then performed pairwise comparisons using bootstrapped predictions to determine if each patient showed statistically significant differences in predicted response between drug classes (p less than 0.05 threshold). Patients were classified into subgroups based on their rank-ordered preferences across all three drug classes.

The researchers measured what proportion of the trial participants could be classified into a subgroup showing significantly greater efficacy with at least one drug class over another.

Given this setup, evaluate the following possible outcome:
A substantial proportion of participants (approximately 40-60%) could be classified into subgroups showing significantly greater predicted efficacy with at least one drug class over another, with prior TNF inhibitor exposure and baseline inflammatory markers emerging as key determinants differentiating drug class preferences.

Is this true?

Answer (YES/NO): NO